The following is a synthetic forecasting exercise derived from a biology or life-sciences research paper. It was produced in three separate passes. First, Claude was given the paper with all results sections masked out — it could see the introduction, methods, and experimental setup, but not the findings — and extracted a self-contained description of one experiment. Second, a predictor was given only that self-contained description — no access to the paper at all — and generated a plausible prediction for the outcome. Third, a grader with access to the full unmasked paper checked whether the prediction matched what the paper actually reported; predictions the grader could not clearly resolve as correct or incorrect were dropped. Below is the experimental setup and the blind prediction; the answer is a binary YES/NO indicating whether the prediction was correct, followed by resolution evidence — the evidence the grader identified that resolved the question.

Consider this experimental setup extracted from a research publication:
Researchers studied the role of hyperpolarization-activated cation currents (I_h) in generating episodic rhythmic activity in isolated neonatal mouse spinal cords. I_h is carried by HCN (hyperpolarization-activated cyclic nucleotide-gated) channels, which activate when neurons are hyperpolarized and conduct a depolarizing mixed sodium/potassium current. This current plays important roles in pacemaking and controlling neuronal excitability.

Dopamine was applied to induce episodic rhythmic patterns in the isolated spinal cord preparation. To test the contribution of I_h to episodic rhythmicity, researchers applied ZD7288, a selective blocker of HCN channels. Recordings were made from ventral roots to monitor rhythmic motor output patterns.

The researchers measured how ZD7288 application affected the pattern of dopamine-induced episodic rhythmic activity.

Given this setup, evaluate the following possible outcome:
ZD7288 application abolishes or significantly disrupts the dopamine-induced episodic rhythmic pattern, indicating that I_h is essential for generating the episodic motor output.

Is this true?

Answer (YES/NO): NO